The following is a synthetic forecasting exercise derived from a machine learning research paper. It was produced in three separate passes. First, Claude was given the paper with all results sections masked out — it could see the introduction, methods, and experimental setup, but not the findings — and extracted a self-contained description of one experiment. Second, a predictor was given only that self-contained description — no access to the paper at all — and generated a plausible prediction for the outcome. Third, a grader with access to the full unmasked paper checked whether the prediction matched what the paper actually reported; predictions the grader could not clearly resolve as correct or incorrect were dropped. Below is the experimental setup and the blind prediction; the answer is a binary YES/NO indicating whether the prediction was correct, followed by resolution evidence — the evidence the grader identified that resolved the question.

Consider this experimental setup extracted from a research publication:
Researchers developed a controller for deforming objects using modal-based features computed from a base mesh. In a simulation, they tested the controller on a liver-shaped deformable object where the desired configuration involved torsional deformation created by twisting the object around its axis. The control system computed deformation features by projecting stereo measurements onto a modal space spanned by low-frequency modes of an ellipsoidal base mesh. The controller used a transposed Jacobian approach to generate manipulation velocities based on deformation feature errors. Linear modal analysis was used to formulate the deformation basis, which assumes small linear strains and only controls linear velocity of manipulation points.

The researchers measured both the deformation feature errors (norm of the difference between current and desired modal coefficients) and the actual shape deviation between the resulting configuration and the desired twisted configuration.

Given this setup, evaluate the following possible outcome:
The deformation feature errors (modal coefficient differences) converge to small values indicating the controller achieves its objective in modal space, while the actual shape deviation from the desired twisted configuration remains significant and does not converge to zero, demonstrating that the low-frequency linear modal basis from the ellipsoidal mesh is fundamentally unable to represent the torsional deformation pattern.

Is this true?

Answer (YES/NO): YES